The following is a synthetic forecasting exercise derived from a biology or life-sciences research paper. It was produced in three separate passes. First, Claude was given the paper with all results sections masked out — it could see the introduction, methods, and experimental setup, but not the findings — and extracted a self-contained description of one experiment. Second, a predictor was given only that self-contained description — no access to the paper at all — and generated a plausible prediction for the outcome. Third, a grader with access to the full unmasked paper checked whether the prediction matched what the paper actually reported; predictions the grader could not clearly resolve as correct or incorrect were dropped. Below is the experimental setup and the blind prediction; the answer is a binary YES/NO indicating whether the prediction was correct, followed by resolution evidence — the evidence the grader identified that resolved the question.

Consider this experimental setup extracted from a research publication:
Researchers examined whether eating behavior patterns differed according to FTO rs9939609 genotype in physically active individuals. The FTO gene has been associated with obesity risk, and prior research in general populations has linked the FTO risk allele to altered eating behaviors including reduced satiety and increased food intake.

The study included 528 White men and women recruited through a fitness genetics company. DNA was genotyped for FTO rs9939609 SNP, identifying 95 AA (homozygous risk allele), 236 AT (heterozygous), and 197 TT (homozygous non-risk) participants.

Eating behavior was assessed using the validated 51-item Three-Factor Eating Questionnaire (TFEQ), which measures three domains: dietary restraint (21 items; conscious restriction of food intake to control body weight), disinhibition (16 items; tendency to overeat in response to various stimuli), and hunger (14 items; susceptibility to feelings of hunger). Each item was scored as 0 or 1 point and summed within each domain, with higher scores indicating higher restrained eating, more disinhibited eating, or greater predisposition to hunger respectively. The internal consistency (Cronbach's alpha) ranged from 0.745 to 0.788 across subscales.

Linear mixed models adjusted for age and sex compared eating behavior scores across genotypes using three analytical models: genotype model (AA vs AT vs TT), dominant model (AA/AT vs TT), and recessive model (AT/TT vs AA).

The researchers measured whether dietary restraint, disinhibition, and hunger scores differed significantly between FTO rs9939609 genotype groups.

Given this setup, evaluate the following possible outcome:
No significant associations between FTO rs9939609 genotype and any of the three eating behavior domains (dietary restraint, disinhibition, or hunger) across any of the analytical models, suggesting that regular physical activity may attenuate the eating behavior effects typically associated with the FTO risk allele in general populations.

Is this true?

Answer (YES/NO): NO